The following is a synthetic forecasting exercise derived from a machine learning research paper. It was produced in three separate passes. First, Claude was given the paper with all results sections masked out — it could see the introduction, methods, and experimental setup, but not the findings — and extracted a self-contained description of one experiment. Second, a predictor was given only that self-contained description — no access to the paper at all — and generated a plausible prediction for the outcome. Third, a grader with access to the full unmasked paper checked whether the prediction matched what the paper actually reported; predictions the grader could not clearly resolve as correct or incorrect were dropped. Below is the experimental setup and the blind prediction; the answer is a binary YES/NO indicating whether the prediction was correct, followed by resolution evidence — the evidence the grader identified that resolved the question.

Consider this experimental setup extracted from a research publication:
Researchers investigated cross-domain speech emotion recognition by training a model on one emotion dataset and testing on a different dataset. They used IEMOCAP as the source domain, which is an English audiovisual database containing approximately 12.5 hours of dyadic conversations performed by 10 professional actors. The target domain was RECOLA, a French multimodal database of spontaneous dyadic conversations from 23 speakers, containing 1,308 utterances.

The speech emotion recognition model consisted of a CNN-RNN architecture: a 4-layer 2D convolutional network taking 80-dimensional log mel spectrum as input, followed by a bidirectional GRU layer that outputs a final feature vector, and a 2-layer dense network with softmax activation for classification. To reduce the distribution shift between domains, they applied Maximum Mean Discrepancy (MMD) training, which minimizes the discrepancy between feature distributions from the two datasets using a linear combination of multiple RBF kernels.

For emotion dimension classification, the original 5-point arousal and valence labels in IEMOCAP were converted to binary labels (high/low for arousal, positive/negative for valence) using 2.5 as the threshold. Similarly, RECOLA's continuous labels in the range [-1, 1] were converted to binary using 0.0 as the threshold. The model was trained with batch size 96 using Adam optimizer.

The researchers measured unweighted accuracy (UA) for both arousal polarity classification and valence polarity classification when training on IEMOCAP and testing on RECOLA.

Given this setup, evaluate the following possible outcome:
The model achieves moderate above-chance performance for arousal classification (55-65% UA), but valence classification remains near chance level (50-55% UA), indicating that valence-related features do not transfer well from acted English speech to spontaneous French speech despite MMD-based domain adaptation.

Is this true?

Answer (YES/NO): NO